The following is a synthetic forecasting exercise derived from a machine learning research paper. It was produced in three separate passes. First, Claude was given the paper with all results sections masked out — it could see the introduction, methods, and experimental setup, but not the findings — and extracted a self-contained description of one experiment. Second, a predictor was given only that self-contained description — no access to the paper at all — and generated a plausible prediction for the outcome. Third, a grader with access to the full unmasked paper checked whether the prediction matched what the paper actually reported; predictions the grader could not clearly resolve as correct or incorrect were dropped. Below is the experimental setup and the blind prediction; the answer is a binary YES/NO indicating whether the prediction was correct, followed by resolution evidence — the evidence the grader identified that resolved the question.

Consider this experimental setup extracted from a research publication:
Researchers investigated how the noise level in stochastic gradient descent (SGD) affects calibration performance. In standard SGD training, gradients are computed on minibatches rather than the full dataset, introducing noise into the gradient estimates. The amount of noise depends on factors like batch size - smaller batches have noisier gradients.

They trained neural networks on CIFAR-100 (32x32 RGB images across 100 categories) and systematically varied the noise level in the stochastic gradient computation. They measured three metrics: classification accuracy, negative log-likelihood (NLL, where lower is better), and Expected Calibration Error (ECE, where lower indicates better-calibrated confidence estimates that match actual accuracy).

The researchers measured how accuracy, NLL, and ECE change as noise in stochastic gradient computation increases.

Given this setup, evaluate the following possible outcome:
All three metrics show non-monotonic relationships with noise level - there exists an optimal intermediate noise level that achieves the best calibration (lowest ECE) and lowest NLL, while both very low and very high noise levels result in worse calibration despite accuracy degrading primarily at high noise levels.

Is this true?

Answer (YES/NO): NO